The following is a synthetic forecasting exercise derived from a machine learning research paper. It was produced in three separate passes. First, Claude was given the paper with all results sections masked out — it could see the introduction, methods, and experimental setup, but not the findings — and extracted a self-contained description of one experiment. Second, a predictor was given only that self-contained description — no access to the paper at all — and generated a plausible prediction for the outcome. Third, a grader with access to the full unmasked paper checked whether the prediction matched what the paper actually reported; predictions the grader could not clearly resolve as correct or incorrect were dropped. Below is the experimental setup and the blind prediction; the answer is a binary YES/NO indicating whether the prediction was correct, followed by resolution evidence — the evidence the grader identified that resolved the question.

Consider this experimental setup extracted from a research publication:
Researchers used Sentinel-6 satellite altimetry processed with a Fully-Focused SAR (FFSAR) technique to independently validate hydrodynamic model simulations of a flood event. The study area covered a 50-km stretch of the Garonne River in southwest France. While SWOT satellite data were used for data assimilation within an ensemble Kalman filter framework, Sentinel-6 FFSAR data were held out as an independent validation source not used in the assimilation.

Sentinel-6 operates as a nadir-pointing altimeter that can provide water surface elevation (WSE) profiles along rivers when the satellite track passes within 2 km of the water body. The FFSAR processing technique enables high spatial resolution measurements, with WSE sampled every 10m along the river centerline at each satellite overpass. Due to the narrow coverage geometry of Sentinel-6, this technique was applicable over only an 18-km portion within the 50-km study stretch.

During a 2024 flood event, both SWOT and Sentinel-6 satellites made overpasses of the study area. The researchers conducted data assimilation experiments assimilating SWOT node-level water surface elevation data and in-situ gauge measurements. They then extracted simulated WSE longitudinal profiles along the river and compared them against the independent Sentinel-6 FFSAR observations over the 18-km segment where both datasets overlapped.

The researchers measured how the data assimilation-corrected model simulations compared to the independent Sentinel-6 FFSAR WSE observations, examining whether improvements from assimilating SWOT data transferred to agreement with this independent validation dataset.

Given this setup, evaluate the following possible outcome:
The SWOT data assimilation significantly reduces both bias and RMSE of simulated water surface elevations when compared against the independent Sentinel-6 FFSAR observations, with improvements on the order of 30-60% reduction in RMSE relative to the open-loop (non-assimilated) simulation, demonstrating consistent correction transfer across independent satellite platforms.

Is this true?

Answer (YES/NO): NO